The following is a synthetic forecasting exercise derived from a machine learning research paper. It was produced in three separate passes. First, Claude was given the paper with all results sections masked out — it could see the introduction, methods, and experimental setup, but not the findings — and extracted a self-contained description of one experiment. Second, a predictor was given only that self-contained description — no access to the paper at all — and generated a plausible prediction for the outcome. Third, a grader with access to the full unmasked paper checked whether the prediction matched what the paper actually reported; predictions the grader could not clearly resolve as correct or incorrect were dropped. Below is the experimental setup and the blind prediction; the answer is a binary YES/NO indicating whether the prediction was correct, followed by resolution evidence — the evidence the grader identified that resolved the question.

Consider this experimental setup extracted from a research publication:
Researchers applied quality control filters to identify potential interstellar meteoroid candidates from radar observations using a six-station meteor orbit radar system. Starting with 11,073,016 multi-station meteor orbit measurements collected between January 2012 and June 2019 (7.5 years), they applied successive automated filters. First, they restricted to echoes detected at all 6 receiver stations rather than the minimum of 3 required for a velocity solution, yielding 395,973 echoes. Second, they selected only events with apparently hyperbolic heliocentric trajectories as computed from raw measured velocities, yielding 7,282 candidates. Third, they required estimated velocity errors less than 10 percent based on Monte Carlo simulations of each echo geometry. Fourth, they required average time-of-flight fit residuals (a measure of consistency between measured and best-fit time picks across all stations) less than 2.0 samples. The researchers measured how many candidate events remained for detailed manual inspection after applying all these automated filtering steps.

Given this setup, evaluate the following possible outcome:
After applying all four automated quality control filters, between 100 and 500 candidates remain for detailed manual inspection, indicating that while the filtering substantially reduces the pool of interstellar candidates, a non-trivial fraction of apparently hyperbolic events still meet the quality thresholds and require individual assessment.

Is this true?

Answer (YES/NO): YES